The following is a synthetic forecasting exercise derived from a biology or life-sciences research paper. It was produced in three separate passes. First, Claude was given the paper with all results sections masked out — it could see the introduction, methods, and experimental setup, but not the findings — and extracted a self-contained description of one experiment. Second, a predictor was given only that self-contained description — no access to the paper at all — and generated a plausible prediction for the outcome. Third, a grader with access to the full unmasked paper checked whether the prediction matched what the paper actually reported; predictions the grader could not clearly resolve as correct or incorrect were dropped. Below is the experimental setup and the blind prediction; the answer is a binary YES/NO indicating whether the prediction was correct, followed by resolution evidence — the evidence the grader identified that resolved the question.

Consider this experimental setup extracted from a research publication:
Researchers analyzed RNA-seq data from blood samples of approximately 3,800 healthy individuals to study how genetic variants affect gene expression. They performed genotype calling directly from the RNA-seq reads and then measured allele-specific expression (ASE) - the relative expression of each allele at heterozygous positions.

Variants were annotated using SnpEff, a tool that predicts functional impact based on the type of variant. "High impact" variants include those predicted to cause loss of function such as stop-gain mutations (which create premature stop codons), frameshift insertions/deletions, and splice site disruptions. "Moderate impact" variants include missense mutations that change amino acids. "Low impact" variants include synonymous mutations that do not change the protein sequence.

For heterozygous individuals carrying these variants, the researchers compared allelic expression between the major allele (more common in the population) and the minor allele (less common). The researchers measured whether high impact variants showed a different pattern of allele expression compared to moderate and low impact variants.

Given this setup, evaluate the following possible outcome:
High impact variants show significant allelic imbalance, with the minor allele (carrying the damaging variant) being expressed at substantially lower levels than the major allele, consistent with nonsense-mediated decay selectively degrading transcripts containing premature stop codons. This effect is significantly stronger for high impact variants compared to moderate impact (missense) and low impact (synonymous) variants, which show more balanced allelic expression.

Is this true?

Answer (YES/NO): YES